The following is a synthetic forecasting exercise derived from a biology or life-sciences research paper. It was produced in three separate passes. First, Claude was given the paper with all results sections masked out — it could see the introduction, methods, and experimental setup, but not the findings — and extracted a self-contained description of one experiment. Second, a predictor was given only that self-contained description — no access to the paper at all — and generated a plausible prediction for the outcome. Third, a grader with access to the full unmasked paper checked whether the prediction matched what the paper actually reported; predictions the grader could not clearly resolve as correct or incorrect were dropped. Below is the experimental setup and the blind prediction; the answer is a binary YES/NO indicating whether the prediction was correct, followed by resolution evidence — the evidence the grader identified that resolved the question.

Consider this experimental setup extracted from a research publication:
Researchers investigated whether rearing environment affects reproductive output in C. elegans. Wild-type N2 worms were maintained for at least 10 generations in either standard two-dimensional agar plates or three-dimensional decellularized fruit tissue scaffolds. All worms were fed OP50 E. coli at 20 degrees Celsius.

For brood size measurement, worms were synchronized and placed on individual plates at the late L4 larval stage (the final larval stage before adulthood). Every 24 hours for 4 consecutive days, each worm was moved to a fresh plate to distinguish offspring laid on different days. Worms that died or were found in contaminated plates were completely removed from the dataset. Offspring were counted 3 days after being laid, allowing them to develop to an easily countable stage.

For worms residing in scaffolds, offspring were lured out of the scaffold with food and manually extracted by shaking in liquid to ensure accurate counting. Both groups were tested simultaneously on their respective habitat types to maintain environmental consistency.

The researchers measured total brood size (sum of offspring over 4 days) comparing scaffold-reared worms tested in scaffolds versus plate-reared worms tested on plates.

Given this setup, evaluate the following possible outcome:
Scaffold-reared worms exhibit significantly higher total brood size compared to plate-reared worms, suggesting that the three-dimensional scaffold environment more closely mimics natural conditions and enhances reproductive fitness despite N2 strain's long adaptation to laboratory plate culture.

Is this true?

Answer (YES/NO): NO